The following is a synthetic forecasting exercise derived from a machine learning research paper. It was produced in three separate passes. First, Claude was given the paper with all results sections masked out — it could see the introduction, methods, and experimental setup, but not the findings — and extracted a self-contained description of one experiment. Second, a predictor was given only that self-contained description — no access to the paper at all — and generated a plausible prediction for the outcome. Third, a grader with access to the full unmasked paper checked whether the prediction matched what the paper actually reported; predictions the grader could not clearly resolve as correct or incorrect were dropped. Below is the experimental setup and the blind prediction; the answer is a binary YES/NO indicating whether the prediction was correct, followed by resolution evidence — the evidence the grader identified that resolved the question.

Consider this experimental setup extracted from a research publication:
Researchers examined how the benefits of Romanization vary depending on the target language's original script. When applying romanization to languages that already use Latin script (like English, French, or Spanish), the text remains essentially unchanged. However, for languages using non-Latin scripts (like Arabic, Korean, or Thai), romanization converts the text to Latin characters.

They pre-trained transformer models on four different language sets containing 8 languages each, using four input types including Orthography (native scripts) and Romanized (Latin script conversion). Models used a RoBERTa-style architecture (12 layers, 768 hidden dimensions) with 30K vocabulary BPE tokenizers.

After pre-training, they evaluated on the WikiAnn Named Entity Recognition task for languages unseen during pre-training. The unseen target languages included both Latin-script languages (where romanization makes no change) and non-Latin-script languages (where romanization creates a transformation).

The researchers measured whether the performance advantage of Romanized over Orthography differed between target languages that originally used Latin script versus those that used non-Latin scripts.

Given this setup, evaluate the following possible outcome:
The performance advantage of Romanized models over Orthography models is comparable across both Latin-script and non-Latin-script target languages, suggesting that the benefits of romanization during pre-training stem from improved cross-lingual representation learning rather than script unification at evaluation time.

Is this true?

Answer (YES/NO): NO